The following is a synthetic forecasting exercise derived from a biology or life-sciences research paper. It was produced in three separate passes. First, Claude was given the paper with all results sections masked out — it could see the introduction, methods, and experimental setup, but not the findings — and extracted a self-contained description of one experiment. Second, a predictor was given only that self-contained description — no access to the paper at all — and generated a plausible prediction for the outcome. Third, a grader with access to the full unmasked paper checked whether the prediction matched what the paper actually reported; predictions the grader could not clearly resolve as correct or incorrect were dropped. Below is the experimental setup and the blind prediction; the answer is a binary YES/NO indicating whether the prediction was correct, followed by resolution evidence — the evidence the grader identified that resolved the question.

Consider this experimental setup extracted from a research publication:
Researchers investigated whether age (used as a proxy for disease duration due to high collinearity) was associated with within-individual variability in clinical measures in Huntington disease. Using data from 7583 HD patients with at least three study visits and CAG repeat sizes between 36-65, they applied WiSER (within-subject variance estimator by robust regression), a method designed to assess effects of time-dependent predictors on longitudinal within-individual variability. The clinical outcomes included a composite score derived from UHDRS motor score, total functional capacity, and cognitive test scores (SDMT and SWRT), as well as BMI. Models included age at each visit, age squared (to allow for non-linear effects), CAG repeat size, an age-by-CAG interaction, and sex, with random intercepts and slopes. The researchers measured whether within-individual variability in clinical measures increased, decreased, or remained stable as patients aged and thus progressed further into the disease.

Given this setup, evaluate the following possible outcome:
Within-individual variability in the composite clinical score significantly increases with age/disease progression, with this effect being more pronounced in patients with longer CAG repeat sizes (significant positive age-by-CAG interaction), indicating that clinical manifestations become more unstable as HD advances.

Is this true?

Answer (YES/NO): YES